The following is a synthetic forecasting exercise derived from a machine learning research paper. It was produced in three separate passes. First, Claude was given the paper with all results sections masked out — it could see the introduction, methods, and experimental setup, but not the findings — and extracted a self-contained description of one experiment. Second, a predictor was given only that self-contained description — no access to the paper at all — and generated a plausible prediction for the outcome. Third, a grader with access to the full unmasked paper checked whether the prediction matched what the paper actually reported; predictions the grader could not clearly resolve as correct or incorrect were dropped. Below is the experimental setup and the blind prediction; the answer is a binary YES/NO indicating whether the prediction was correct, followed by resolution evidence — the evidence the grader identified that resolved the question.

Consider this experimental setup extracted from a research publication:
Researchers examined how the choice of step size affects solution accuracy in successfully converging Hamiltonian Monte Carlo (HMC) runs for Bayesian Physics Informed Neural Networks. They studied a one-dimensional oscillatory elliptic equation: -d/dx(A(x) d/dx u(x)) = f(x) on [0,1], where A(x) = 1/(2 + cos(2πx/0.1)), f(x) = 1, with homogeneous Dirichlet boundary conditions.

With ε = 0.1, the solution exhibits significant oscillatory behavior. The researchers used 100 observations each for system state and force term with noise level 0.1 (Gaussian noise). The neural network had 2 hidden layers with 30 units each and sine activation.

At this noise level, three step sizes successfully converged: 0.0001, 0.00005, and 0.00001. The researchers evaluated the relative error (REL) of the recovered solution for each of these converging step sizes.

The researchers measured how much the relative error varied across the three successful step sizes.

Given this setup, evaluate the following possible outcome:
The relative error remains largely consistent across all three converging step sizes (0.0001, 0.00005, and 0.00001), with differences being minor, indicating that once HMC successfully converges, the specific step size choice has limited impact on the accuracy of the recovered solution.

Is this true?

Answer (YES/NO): YES